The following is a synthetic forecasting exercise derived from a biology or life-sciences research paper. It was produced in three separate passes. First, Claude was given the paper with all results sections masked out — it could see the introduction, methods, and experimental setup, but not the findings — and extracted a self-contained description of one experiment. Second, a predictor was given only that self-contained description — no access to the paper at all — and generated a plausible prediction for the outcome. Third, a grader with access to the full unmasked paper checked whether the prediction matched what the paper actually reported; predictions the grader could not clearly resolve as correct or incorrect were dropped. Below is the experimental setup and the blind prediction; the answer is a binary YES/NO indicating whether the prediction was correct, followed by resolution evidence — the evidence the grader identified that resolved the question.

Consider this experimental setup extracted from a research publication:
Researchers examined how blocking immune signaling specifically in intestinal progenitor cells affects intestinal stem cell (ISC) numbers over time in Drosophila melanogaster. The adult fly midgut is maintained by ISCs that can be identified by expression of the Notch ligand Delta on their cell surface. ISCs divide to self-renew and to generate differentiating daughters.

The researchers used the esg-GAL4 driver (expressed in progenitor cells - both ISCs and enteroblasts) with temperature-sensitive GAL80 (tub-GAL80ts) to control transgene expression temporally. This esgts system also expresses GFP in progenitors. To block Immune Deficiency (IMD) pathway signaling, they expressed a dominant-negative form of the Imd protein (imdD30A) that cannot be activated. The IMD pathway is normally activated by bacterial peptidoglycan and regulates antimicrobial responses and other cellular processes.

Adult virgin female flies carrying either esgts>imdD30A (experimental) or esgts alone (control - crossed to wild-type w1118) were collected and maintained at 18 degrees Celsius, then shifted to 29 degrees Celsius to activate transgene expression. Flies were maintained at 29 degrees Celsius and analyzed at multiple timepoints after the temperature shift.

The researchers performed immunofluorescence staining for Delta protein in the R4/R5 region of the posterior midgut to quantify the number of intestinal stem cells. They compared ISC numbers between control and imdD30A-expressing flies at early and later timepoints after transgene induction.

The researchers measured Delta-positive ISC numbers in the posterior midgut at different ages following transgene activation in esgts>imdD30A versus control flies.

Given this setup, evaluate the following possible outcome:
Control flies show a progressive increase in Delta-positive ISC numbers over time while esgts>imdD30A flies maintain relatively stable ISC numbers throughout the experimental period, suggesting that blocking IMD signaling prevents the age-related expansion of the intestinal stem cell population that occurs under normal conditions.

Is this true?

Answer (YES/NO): YES